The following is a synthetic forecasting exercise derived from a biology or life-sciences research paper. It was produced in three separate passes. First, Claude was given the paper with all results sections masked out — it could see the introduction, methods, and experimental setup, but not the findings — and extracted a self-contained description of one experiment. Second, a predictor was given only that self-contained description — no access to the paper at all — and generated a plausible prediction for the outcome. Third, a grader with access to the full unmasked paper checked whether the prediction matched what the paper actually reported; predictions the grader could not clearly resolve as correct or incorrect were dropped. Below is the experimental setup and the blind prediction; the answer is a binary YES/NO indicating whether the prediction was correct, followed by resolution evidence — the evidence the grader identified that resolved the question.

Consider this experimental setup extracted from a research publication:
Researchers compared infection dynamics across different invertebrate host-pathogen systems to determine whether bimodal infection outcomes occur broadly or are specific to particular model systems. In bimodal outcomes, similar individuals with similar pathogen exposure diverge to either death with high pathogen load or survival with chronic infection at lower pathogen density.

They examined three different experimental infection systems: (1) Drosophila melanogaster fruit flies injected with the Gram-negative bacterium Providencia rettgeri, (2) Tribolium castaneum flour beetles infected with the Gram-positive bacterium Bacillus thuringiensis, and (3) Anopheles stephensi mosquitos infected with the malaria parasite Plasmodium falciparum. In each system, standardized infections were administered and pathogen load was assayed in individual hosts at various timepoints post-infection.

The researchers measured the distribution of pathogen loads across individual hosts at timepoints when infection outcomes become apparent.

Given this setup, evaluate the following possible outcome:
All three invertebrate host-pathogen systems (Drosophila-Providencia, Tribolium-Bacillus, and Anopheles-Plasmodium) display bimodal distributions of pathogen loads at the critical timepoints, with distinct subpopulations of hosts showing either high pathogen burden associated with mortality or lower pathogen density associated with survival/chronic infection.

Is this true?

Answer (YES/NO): YES